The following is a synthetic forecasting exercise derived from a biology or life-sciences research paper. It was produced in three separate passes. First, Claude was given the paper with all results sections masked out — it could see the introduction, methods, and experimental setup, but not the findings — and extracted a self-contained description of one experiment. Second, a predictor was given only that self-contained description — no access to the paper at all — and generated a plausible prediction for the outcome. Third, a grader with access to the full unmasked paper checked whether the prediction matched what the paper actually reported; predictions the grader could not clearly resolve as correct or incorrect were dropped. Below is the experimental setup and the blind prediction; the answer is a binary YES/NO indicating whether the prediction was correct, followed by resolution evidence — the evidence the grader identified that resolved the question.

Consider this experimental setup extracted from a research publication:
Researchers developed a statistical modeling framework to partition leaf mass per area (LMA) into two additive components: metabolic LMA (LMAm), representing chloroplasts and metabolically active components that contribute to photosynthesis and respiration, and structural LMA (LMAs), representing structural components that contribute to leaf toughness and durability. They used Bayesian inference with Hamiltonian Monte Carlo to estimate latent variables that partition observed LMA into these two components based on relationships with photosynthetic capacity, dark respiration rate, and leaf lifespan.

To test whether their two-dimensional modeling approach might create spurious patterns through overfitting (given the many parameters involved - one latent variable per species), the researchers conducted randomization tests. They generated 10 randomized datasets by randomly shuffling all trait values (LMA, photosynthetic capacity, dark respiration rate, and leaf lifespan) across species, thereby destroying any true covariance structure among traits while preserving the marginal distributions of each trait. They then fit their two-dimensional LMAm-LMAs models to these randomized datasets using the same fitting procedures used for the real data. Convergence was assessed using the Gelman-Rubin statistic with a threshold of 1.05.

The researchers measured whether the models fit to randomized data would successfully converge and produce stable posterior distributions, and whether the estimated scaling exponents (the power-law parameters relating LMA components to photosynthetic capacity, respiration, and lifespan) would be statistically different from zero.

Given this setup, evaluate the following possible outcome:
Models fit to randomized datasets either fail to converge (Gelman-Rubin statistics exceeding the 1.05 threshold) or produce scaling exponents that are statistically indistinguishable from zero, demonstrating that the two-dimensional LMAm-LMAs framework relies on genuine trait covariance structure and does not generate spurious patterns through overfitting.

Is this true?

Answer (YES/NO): YES